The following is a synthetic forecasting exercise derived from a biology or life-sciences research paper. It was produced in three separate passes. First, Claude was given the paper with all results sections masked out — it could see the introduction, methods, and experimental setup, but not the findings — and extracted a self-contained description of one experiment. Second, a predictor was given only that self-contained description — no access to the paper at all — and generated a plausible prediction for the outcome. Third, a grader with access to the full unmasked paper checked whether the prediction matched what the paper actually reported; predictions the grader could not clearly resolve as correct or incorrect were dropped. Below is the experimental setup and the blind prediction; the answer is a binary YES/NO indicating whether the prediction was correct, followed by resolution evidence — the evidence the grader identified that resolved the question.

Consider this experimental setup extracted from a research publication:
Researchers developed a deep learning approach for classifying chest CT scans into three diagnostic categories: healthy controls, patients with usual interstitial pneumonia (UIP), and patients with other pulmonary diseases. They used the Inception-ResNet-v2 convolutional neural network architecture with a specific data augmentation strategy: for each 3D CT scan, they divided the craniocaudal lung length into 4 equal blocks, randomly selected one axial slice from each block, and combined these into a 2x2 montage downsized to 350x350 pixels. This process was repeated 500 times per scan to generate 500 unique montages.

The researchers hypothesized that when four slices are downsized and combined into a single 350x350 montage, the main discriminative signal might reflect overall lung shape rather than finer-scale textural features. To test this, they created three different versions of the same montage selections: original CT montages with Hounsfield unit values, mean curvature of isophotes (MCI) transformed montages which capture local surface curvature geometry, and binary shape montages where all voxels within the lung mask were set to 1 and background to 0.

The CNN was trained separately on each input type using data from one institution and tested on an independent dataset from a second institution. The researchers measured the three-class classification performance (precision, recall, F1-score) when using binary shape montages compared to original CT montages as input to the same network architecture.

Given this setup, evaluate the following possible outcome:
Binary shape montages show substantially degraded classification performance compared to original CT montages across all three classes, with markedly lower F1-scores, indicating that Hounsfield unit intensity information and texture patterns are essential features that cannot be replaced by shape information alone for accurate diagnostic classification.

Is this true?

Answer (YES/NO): NO